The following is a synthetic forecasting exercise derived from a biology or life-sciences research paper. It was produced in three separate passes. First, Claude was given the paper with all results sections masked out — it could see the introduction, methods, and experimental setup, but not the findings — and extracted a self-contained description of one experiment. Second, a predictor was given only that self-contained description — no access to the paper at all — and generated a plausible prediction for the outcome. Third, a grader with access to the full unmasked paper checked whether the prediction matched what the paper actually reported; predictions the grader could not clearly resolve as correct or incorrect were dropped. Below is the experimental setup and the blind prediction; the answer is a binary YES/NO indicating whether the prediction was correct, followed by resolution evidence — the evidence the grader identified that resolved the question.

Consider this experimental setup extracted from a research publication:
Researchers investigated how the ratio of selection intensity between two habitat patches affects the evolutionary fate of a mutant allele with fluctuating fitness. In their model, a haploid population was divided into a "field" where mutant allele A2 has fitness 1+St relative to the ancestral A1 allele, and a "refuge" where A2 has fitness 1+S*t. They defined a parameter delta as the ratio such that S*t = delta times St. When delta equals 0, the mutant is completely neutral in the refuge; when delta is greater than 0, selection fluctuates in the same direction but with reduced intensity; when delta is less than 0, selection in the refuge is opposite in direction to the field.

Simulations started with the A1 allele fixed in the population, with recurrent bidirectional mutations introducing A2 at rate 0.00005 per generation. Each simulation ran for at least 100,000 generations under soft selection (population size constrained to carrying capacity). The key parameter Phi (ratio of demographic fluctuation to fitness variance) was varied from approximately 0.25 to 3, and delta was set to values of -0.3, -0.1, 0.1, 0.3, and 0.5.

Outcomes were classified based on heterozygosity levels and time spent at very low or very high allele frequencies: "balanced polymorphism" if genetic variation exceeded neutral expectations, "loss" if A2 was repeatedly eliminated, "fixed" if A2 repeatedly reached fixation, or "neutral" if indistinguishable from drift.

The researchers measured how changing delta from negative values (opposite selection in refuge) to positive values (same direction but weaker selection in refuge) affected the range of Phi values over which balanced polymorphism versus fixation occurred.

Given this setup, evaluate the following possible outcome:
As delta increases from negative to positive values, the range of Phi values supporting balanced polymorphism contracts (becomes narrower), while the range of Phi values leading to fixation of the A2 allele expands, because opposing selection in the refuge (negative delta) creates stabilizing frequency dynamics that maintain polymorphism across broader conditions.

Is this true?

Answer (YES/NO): NO